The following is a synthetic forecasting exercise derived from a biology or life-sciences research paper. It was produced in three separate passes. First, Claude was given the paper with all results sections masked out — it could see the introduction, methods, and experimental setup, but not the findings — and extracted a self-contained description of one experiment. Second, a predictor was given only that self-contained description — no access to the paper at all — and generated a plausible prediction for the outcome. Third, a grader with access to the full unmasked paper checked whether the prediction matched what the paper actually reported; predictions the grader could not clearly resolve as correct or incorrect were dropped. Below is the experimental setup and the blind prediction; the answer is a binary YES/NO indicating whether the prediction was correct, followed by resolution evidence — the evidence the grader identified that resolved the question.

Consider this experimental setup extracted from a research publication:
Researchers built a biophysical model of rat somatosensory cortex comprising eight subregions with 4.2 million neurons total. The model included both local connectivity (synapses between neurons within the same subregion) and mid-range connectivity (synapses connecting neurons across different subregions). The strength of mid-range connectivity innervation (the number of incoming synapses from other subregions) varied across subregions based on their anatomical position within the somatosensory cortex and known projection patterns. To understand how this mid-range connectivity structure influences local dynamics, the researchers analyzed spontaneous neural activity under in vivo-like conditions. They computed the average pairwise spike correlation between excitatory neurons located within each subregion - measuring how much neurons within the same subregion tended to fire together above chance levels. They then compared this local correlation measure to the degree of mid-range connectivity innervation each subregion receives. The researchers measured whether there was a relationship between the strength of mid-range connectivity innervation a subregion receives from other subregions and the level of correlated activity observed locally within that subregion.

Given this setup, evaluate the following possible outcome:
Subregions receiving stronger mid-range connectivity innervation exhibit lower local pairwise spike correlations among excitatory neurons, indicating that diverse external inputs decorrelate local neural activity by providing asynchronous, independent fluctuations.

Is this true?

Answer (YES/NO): NO